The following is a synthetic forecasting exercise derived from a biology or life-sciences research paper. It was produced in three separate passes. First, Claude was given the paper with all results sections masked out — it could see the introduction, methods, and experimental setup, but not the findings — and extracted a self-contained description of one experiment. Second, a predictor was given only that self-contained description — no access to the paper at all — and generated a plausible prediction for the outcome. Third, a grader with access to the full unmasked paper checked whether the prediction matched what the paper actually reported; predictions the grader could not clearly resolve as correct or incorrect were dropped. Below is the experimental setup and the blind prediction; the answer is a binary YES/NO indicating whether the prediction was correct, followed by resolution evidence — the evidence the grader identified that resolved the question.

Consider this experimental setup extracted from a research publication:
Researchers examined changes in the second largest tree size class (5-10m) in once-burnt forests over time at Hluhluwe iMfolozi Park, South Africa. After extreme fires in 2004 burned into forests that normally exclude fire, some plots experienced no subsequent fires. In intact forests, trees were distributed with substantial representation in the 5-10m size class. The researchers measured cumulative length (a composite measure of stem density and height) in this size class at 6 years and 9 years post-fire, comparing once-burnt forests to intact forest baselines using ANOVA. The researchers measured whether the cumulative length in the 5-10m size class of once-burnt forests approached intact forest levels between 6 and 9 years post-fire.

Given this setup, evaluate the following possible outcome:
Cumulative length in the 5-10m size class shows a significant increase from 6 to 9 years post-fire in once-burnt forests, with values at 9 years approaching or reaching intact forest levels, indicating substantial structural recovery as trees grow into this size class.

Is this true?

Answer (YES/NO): NO